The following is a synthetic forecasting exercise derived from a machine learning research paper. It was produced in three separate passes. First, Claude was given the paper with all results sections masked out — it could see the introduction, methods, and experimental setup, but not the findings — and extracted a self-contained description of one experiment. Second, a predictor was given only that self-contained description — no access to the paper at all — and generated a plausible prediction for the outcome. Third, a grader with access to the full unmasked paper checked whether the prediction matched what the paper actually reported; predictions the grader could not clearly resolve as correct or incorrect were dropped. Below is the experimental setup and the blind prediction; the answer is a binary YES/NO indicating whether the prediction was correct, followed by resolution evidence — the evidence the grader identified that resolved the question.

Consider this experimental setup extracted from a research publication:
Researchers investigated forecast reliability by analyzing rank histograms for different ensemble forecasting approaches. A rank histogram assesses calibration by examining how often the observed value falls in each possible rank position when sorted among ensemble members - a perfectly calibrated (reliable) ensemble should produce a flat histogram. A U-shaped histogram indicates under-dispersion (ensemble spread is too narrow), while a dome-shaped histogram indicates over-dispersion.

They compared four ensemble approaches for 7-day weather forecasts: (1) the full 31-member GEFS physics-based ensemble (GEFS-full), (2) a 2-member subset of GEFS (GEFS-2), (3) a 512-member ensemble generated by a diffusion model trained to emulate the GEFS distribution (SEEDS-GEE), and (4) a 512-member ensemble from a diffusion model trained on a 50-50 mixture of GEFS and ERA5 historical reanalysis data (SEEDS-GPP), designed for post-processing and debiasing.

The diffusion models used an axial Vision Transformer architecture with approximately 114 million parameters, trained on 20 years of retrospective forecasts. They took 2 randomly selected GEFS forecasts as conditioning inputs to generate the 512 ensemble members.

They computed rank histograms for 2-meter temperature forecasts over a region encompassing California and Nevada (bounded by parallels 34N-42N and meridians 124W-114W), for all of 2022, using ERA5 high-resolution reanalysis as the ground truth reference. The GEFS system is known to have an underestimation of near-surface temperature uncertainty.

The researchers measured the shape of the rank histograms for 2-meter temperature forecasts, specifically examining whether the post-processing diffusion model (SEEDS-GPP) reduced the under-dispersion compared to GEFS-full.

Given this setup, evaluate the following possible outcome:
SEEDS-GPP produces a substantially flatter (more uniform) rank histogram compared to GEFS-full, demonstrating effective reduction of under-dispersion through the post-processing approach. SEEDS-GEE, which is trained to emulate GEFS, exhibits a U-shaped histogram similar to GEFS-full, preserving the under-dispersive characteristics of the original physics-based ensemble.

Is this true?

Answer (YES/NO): NO